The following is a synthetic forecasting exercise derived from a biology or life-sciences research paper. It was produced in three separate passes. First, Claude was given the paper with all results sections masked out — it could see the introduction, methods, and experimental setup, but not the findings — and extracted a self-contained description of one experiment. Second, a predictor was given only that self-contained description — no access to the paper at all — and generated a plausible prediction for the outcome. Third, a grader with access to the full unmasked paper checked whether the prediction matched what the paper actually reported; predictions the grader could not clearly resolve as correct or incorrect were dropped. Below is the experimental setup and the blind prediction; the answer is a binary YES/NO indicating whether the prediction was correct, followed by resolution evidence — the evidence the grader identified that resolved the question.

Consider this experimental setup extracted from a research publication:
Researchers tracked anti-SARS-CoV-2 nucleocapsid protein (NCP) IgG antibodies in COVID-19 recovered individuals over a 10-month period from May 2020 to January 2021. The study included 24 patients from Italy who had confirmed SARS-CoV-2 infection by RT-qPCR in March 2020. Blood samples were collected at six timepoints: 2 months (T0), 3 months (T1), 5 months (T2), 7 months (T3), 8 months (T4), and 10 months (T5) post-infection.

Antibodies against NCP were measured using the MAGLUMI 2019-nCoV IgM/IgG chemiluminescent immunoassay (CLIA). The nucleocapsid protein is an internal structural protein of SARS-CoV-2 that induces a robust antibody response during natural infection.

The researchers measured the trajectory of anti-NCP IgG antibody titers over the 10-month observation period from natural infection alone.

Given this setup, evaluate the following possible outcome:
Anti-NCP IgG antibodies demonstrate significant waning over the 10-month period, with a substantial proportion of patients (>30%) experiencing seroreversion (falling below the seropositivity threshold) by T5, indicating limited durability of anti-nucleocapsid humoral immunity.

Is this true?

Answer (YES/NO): NO